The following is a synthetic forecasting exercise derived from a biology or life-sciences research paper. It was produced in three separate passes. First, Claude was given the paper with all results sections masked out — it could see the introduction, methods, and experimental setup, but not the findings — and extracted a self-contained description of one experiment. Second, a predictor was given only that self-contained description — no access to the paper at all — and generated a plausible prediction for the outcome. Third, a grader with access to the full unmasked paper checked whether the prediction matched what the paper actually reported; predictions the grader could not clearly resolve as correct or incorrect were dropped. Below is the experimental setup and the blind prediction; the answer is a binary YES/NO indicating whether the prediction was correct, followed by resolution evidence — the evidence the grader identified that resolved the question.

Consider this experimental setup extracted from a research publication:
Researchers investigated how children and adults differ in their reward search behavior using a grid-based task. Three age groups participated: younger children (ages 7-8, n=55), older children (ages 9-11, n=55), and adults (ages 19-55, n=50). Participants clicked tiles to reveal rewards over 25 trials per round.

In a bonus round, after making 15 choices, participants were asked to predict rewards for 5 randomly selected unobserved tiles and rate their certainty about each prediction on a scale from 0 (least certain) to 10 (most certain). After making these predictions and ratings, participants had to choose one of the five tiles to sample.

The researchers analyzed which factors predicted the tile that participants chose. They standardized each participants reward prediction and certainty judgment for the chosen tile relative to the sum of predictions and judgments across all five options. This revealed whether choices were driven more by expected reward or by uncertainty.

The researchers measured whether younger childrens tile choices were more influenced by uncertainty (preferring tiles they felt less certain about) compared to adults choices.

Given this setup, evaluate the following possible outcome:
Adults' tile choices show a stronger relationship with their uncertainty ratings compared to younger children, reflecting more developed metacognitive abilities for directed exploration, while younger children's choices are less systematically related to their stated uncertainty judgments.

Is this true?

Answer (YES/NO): NO